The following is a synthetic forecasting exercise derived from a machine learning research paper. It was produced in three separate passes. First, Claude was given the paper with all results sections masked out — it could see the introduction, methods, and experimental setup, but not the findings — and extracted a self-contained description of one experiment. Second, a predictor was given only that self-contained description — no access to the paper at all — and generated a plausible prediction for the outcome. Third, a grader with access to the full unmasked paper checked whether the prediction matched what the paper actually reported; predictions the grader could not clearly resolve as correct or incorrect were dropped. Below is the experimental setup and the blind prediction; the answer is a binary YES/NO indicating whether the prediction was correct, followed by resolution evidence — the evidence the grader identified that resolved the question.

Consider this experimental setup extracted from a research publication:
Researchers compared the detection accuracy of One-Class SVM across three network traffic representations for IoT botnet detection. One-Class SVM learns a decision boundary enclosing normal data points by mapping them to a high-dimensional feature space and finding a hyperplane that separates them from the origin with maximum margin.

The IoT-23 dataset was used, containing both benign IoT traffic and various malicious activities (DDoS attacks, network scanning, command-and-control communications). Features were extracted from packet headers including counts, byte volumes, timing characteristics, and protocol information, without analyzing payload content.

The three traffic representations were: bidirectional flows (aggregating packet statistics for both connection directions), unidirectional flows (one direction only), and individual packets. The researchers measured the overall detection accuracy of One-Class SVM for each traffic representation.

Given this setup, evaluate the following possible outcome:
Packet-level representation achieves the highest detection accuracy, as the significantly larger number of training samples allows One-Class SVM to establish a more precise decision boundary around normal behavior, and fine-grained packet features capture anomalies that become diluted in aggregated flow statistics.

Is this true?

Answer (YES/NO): NO